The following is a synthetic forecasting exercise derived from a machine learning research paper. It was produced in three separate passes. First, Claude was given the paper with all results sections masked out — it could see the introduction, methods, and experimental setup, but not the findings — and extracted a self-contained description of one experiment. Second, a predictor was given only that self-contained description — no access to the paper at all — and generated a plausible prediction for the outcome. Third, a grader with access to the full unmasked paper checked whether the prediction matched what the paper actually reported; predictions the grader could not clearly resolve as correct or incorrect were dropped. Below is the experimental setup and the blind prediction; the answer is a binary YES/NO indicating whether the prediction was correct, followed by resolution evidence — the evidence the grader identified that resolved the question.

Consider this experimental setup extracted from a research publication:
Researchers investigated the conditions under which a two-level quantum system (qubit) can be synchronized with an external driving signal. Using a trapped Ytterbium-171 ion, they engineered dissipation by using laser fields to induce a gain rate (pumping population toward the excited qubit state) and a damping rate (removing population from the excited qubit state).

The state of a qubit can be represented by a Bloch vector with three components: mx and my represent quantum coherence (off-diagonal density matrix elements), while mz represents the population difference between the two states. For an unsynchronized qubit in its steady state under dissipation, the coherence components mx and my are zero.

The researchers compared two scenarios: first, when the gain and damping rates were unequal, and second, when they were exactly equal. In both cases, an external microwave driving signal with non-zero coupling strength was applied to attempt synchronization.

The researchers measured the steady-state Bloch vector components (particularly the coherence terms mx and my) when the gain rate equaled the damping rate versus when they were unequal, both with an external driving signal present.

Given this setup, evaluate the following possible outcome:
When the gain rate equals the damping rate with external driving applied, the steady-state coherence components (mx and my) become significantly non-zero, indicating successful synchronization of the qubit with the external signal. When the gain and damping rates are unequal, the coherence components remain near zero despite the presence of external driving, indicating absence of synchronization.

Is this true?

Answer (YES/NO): NO